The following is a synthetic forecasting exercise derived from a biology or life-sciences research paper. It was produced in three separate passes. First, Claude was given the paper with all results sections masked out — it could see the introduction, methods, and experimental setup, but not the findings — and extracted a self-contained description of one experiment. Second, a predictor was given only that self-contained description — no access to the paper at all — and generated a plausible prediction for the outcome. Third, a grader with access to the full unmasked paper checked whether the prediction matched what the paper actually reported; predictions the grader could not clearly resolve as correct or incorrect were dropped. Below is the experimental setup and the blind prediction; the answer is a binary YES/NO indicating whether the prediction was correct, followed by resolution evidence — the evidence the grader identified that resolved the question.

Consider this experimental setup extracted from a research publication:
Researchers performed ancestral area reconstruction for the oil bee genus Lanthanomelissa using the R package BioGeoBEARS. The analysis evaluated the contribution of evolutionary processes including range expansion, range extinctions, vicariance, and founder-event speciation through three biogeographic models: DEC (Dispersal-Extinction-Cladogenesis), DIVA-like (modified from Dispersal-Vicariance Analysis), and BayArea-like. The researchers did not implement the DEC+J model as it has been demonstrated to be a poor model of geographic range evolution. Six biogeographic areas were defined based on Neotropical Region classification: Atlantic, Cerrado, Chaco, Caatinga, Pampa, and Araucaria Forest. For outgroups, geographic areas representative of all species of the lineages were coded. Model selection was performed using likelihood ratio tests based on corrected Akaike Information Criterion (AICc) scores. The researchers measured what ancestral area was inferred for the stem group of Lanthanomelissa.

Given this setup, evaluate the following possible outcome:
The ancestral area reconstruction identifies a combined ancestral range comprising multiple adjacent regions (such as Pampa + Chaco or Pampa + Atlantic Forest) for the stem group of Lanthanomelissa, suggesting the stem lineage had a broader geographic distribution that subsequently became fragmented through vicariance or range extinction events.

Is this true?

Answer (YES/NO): YES